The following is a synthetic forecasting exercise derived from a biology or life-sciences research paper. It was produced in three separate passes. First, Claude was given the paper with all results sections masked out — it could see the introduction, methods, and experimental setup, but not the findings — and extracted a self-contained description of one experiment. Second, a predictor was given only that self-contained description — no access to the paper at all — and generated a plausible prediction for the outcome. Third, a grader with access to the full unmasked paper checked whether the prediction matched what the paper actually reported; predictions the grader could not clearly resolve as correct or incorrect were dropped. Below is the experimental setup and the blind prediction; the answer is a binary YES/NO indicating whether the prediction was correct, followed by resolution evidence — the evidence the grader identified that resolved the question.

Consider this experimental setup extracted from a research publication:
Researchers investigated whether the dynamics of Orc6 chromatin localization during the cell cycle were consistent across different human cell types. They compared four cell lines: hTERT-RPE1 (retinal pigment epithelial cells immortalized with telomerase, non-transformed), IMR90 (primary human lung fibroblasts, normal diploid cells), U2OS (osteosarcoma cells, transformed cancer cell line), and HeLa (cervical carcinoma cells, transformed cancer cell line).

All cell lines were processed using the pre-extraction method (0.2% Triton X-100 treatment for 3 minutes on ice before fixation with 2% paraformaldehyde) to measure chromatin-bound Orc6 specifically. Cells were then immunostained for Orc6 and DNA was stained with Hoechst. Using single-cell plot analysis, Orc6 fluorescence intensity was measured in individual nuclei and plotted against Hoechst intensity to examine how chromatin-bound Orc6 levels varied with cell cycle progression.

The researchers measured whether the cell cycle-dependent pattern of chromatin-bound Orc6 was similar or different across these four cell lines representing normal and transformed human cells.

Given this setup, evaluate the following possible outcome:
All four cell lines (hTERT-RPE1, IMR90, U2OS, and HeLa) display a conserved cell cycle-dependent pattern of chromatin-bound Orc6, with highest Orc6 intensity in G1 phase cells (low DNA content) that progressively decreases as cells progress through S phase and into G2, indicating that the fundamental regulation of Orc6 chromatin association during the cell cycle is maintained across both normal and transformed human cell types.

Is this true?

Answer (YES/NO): NO